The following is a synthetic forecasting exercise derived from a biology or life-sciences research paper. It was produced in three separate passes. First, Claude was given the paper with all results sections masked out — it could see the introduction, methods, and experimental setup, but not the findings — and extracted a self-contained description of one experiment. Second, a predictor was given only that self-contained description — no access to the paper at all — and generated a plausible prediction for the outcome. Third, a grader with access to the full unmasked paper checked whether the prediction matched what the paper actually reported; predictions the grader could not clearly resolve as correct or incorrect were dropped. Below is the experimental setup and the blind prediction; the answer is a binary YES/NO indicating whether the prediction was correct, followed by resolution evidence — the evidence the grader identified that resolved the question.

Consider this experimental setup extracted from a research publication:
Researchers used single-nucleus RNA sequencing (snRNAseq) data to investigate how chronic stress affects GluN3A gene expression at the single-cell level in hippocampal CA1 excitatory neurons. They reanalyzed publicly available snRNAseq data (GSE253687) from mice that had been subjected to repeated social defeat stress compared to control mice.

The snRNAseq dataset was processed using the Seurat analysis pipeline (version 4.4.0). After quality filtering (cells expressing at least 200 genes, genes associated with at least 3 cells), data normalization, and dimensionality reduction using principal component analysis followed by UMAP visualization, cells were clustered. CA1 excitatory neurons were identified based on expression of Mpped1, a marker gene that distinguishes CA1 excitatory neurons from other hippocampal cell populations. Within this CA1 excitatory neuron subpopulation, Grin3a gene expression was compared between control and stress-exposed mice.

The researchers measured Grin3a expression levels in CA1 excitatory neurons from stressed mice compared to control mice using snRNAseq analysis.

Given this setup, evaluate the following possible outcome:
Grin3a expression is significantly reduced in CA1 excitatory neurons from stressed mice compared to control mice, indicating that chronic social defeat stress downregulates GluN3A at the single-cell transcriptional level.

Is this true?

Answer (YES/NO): YES